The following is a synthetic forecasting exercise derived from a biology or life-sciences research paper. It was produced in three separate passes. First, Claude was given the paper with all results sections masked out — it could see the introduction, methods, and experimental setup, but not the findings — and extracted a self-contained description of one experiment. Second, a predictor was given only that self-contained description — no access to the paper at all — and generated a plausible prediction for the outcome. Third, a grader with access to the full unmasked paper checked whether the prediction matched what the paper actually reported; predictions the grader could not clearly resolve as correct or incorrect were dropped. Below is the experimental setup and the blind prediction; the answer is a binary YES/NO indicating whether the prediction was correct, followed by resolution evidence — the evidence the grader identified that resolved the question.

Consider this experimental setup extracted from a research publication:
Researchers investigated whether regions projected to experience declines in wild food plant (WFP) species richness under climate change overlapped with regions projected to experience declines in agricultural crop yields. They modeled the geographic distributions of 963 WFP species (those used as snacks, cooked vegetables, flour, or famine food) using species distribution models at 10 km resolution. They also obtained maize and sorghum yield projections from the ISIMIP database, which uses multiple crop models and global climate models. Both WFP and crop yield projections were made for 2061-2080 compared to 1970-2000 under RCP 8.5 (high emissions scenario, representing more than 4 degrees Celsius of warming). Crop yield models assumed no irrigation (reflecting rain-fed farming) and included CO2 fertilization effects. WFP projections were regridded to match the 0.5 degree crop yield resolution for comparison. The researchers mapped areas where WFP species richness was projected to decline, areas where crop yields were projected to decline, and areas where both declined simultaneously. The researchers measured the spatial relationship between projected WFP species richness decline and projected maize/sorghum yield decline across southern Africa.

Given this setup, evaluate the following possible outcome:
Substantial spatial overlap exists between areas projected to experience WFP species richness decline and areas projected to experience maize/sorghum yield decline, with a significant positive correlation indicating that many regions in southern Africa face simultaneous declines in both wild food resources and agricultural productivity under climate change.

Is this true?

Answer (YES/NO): NO